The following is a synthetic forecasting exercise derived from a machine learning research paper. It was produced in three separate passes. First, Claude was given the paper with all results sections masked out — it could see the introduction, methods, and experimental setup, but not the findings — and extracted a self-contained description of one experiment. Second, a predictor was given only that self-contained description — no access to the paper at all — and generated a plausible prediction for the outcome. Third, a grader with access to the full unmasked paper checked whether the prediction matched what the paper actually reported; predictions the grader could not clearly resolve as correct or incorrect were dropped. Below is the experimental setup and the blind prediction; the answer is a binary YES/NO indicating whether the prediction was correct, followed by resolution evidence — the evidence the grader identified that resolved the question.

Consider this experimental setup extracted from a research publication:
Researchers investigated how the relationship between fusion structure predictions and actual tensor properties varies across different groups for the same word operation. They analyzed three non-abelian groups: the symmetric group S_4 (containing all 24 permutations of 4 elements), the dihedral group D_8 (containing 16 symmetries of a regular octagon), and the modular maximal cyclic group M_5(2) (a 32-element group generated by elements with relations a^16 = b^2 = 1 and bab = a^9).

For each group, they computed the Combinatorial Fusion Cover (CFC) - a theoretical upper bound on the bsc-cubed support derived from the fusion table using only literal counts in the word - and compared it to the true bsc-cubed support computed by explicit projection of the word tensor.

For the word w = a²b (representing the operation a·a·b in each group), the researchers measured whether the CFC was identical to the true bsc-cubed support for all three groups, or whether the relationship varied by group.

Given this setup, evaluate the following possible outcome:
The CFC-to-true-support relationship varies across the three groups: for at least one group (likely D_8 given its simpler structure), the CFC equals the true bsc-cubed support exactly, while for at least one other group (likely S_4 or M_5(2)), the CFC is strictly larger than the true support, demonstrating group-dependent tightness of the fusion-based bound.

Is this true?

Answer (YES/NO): YES